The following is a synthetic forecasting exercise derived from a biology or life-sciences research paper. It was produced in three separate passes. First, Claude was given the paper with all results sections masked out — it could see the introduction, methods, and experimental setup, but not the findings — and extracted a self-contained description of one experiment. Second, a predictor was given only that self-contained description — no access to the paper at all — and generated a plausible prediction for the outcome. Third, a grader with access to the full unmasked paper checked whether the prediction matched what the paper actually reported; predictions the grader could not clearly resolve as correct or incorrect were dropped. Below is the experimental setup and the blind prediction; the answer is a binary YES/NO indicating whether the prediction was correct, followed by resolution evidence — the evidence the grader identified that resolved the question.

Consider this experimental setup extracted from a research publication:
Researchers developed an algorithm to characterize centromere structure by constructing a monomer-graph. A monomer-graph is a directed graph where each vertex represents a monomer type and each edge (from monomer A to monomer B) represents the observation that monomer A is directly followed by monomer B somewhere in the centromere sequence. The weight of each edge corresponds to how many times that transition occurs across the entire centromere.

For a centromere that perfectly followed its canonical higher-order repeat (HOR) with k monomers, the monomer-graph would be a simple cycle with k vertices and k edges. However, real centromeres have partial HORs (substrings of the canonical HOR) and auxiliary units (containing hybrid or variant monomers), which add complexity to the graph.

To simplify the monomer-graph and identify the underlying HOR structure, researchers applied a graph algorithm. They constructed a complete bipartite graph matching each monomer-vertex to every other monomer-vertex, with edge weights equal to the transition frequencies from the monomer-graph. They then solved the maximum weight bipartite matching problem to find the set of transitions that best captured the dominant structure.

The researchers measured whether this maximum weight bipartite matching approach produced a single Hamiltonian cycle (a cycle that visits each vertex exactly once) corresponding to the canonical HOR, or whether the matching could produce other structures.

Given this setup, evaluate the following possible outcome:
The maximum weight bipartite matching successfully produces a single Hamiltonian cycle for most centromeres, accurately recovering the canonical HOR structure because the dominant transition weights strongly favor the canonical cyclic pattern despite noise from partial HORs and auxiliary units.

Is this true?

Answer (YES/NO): YES